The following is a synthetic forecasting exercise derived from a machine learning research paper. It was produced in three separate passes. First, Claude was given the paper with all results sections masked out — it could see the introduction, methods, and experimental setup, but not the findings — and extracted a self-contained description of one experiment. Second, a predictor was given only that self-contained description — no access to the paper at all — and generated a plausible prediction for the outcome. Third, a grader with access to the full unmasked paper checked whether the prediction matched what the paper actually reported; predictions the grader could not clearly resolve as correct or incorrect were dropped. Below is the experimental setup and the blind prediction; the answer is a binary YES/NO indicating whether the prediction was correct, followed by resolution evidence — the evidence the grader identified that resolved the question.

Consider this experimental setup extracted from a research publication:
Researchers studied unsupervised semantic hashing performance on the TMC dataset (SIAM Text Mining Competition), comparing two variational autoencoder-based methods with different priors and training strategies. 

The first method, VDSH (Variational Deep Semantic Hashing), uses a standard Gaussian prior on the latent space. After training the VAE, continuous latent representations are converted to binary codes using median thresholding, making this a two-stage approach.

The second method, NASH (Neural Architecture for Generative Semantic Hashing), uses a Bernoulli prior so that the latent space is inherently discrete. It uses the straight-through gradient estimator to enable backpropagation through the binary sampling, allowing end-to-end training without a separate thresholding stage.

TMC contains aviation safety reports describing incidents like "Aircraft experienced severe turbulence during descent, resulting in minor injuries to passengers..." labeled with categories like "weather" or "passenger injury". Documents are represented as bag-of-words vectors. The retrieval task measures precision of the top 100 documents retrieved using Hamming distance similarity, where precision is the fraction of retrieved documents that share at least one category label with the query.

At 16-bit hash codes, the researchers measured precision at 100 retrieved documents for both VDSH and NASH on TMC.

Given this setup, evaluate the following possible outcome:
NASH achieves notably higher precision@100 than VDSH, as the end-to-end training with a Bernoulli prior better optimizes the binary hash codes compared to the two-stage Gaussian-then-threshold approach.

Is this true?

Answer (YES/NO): NO